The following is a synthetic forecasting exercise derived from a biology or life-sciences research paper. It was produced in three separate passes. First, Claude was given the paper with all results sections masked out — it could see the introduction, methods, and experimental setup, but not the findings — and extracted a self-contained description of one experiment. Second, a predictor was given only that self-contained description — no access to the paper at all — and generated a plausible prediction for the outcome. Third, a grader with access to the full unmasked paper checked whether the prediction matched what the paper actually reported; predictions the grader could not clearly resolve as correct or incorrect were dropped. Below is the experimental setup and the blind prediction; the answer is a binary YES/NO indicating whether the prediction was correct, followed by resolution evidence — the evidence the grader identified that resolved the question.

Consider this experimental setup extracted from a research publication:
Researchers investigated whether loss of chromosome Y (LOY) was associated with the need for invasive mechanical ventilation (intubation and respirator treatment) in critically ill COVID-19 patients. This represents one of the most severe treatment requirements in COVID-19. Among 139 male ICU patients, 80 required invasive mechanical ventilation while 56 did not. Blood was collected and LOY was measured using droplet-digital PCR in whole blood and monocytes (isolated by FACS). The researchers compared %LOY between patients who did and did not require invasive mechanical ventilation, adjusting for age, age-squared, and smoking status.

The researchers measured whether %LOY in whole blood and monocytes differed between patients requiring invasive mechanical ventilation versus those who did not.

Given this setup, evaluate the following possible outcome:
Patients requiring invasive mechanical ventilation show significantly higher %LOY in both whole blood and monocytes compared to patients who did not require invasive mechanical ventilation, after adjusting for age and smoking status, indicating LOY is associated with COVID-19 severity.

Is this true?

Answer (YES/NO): NO